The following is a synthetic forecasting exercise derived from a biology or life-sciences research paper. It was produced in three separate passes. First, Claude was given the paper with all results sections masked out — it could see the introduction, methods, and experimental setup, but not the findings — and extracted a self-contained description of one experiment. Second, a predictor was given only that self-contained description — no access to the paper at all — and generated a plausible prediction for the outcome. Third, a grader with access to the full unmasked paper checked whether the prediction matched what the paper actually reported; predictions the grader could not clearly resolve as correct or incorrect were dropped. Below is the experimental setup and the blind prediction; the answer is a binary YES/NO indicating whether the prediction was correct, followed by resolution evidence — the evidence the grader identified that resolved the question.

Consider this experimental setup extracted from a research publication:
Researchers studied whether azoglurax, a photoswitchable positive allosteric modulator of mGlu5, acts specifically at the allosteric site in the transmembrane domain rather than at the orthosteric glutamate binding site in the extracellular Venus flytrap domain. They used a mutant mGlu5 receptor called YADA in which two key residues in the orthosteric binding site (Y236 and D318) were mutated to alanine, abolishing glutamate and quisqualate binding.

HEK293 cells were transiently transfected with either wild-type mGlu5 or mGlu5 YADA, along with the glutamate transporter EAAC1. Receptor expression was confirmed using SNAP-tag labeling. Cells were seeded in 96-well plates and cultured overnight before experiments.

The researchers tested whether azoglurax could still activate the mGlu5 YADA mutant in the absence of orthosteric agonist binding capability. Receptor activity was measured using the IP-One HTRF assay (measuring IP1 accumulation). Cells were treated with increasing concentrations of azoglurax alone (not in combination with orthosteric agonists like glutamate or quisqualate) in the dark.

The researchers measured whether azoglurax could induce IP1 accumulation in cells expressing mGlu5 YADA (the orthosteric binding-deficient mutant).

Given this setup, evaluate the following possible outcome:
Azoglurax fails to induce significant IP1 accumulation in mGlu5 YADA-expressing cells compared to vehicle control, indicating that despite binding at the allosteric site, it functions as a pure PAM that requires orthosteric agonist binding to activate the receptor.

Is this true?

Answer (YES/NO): NO